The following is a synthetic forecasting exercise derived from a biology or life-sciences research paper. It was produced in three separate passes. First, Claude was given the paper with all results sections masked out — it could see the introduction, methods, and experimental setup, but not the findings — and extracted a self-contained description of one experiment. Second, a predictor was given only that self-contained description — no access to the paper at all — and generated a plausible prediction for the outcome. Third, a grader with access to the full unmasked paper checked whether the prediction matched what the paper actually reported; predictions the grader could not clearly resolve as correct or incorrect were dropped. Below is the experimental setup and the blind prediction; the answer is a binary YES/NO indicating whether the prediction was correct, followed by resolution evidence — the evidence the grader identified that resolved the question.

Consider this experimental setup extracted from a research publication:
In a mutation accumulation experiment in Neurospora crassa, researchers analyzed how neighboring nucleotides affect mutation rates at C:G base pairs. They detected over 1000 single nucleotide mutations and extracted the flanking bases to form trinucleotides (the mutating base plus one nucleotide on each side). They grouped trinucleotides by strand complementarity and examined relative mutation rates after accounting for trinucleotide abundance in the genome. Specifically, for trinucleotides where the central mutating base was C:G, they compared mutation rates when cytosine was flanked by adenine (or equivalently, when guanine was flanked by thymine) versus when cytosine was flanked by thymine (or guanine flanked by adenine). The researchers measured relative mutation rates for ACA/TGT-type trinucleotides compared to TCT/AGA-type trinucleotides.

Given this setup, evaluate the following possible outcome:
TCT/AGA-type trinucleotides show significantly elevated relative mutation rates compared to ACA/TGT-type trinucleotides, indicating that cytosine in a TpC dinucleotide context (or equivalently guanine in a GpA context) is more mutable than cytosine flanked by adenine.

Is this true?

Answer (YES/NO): YES